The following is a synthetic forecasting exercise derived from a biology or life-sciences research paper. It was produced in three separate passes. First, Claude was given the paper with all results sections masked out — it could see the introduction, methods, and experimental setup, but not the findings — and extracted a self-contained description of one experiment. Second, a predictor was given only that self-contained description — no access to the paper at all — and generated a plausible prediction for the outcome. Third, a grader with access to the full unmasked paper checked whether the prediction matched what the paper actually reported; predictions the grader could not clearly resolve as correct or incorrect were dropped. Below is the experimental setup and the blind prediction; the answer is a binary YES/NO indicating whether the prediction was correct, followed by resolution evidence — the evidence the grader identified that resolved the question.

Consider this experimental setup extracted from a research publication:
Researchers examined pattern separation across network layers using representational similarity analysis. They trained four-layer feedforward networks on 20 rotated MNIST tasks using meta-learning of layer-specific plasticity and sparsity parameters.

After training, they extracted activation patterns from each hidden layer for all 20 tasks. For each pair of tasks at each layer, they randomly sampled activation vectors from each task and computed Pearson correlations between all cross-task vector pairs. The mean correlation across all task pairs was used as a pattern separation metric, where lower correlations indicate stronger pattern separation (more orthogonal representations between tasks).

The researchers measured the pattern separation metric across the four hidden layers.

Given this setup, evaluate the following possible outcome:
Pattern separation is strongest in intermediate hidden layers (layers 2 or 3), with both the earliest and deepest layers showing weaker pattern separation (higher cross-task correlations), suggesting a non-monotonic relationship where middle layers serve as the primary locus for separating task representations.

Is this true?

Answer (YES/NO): NO